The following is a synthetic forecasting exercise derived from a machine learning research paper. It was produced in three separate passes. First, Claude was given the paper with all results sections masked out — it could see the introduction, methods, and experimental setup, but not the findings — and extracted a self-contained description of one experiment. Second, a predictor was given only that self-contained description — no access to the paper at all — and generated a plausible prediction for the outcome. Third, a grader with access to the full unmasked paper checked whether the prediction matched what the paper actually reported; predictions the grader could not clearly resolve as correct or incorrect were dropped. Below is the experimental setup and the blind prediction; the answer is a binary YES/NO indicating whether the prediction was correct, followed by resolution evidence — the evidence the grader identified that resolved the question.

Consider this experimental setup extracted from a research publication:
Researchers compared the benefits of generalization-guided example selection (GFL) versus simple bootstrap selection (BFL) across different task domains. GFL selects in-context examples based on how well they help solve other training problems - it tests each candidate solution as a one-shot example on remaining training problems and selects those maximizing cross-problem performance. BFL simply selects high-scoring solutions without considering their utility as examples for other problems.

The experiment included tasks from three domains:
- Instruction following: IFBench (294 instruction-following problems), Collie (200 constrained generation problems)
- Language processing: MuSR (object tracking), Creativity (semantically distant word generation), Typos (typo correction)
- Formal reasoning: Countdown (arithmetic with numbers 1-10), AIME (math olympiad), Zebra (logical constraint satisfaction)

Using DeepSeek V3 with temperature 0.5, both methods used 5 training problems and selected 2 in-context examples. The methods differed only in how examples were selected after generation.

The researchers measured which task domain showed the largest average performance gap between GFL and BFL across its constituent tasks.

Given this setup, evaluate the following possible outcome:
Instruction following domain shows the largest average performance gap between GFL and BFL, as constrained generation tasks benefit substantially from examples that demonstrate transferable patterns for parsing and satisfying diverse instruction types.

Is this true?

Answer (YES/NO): NO